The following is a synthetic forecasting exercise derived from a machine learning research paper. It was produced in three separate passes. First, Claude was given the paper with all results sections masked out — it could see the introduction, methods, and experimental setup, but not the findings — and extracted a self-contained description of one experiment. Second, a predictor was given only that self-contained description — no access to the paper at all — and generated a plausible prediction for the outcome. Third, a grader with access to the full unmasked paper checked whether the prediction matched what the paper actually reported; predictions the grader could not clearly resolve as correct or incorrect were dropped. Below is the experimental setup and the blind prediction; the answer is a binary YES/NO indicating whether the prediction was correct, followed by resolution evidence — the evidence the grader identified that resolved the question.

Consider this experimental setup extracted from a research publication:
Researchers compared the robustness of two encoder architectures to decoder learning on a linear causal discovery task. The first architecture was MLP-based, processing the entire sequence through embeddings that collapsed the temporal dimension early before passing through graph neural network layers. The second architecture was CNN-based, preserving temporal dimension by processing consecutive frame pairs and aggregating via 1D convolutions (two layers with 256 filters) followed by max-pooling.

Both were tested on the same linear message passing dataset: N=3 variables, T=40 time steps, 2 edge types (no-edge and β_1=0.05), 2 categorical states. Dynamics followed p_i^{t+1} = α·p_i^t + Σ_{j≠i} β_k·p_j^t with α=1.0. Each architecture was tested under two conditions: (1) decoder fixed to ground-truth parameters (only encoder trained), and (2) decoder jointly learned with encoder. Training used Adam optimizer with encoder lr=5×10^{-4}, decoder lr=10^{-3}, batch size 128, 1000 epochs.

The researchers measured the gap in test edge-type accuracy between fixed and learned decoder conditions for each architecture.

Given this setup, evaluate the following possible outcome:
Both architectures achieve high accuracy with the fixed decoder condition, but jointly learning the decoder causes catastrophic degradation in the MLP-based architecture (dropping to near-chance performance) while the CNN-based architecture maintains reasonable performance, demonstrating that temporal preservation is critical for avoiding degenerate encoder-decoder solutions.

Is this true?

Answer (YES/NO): NO